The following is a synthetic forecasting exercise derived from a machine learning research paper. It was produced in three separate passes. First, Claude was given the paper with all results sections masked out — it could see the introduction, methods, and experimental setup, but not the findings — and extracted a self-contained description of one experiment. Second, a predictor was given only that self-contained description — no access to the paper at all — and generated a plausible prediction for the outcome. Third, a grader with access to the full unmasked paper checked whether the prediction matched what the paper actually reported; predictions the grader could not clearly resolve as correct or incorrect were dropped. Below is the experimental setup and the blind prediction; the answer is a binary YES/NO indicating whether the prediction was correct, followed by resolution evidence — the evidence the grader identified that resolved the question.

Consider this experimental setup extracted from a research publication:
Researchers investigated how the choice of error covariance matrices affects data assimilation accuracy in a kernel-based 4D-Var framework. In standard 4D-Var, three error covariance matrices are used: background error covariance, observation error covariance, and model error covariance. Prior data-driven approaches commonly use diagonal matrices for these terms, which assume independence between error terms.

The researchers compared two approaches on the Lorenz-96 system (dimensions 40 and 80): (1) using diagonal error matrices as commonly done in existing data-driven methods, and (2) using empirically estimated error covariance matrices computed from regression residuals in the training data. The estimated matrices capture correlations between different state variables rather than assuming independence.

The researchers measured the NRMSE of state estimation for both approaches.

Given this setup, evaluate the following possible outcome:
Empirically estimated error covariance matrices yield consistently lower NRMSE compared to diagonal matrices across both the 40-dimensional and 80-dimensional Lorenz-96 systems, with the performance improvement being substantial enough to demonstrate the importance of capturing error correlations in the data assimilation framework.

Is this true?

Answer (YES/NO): YES